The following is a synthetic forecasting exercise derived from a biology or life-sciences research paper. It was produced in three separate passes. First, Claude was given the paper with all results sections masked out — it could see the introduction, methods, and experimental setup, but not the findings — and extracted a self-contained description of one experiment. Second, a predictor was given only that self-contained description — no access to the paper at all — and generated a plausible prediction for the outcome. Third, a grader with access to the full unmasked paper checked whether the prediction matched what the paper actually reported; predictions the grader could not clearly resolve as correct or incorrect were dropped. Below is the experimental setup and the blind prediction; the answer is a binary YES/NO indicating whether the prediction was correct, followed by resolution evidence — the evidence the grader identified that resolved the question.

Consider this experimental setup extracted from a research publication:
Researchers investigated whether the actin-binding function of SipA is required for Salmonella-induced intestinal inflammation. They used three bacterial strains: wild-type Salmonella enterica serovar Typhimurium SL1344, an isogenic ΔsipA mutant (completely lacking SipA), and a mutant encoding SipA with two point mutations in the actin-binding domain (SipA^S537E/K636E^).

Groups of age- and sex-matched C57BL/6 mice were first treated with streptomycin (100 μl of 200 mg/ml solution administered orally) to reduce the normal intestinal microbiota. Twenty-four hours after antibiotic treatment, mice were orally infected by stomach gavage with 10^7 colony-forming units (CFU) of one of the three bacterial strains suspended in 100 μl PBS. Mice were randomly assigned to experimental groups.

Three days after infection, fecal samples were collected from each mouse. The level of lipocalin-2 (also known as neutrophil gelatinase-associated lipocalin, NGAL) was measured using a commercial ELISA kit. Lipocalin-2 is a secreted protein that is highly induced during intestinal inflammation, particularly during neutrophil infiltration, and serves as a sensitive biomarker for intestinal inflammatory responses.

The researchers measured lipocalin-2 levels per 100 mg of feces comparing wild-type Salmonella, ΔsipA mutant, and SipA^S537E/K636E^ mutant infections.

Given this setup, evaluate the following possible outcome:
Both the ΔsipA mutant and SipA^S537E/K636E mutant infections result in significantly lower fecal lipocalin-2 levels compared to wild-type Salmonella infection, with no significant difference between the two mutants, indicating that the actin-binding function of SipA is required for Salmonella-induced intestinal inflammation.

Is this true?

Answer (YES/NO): NO